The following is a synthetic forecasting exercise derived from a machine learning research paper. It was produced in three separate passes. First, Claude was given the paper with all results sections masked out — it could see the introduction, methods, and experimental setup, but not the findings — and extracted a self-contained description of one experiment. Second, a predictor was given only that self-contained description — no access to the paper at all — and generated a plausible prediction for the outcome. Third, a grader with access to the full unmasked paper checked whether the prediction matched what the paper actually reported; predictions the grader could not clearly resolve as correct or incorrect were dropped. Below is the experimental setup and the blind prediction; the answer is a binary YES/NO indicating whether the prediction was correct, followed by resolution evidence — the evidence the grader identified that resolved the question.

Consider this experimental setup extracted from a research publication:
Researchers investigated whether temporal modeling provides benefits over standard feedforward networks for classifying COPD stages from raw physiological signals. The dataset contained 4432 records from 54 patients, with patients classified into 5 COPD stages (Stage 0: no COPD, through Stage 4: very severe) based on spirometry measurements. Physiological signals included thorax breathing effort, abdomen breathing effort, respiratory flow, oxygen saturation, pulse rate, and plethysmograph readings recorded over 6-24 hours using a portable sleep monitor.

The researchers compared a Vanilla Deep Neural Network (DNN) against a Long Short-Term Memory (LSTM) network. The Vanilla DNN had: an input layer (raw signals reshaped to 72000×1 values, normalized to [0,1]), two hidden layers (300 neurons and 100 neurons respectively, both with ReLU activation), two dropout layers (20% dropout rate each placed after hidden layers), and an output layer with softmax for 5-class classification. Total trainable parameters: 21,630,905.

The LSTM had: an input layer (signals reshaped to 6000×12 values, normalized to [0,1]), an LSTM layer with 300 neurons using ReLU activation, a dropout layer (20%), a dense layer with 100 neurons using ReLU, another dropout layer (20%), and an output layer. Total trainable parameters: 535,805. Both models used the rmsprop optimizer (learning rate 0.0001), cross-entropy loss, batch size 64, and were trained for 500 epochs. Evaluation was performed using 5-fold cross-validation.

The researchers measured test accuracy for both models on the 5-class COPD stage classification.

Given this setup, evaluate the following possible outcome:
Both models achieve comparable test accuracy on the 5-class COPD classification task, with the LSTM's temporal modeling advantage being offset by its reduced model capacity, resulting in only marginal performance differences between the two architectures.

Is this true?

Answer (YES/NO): YES